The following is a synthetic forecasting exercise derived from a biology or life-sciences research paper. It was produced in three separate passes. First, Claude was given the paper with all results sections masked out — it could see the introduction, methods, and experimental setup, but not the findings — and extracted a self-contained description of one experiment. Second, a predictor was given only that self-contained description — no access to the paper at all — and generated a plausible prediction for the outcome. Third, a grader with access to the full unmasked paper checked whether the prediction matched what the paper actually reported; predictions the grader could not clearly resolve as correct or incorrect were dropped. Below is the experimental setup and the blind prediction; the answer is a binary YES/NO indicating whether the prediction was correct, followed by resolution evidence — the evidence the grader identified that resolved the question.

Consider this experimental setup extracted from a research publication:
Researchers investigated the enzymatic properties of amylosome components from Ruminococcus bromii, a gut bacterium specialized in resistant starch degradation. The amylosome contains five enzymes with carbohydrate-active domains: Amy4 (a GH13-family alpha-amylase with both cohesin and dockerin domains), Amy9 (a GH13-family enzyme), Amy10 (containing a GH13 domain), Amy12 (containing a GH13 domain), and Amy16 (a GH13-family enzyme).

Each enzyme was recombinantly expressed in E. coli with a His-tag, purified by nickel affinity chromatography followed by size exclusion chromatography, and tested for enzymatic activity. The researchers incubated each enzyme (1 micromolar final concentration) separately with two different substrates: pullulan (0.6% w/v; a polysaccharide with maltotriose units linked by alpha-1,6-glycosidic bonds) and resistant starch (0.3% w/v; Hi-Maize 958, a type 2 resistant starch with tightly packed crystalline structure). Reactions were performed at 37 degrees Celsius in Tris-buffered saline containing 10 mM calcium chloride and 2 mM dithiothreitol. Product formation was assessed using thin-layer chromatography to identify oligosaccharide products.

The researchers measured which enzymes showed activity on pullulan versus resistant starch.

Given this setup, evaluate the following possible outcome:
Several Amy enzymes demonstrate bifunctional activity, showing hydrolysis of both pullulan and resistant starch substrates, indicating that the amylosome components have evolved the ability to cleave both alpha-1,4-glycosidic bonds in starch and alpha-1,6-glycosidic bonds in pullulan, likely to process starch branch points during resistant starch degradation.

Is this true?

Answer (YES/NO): NO